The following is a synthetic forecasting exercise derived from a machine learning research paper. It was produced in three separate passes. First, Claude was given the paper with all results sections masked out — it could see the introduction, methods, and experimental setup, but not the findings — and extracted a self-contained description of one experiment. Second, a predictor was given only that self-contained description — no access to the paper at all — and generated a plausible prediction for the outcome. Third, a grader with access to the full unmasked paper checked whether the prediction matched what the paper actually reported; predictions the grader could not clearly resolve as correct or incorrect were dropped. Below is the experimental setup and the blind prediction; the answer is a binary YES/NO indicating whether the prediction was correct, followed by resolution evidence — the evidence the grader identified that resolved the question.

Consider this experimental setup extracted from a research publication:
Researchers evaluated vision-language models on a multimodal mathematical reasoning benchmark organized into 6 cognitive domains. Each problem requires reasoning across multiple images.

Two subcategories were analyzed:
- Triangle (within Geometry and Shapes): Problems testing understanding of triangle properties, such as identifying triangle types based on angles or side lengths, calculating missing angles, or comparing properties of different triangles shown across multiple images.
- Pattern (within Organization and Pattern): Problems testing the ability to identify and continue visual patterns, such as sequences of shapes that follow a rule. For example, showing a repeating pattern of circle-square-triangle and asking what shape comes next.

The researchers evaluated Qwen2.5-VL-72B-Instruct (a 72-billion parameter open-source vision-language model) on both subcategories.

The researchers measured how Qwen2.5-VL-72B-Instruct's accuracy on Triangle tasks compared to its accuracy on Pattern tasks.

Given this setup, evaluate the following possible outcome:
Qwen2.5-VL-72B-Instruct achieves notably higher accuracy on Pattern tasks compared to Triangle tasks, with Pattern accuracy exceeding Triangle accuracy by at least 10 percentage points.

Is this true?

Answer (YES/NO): NO